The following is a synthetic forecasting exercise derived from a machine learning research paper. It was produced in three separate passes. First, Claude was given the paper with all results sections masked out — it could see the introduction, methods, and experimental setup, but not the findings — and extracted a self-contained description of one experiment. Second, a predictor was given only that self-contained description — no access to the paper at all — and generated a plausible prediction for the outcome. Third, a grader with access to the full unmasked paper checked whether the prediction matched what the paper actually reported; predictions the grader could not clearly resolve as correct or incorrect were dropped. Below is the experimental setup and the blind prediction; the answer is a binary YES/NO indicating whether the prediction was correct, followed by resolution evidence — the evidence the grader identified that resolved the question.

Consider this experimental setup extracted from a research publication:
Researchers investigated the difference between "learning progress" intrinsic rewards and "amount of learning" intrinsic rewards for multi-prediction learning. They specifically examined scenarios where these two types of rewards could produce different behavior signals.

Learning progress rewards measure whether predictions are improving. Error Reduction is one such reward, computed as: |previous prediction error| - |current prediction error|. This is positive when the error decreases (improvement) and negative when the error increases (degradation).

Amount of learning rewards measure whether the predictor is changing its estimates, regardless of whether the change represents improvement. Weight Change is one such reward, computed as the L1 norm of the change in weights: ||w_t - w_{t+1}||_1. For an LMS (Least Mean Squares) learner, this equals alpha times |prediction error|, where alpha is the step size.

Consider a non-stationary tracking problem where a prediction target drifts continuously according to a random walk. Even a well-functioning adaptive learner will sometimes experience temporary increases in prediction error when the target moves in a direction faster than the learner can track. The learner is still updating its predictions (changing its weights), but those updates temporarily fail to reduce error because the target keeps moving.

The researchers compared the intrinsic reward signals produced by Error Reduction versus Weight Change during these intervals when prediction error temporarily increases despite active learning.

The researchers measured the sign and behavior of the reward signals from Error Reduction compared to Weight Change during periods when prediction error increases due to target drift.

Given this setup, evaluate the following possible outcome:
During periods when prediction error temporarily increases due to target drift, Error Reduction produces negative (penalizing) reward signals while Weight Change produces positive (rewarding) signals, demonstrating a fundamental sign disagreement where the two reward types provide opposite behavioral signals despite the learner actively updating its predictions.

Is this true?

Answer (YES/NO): YES